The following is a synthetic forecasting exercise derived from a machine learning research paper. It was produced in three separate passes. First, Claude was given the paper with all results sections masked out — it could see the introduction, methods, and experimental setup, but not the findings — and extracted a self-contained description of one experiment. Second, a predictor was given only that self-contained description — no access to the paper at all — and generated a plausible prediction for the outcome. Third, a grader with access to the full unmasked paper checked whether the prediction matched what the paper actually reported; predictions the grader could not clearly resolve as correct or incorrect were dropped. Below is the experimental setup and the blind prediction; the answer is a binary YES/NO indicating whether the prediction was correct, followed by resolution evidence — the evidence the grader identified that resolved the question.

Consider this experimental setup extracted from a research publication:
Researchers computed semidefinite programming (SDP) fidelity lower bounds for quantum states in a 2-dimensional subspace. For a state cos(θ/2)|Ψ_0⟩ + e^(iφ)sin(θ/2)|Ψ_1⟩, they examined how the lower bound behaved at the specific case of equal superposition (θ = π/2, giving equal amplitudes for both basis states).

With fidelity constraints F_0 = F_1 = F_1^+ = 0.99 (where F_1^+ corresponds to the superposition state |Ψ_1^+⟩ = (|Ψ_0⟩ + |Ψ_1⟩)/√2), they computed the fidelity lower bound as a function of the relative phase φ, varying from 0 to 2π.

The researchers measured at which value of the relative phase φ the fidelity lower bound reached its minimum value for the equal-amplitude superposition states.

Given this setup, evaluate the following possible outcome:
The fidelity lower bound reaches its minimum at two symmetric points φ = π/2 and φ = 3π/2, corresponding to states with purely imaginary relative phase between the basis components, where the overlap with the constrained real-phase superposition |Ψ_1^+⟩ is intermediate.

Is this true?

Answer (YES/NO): NO